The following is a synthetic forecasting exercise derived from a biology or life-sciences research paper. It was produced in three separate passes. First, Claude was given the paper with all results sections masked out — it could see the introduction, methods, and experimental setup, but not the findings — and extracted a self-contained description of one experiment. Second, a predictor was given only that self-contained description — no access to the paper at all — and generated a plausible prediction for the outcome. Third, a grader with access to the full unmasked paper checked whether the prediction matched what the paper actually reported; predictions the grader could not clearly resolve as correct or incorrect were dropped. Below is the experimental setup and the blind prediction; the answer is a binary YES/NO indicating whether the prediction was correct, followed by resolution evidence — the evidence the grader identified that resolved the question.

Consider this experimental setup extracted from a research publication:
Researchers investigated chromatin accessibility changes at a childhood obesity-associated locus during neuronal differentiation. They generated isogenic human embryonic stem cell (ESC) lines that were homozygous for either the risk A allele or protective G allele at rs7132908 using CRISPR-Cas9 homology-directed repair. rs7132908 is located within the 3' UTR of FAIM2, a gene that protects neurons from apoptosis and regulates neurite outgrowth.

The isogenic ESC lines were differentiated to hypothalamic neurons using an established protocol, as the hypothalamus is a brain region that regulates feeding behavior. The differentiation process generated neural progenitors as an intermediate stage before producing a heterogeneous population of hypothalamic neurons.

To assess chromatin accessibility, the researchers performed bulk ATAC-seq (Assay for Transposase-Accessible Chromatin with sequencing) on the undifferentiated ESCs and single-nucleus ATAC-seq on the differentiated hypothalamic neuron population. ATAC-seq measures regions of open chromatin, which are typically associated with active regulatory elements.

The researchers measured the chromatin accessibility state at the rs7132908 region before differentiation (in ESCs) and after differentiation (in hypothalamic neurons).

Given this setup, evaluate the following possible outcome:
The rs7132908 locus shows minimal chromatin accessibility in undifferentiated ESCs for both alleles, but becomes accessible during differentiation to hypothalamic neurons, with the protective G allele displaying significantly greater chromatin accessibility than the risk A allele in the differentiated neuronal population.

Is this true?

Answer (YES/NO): NO